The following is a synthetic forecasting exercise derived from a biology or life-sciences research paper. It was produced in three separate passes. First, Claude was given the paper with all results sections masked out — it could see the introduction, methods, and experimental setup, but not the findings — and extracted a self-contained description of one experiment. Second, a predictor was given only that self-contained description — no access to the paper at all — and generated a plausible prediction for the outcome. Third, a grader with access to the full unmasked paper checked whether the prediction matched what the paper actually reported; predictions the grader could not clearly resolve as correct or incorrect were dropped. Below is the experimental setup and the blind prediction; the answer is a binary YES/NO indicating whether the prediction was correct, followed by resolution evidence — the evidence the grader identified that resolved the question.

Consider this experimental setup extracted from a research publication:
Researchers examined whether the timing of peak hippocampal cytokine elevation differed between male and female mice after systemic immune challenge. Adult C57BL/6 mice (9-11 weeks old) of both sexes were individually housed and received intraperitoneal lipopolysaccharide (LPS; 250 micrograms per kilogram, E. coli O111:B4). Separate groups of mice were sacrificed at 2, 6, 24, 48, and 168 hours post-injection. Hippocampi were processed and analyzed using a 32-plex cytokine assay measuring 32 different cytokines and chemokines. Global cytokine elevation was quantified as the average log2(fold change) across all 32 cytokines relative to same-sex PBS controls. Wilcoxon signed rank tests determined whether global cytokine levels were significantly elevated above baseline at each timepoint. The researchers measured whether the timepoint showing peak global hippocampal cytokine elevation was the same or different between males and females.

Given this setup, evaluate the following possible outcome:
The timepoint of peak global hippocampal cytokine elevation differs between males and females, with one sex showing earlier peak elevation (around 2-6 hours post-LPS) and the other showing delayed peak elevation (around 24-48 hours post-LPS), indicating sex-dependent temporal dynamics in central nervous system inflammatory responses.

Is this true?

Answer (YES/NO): NO